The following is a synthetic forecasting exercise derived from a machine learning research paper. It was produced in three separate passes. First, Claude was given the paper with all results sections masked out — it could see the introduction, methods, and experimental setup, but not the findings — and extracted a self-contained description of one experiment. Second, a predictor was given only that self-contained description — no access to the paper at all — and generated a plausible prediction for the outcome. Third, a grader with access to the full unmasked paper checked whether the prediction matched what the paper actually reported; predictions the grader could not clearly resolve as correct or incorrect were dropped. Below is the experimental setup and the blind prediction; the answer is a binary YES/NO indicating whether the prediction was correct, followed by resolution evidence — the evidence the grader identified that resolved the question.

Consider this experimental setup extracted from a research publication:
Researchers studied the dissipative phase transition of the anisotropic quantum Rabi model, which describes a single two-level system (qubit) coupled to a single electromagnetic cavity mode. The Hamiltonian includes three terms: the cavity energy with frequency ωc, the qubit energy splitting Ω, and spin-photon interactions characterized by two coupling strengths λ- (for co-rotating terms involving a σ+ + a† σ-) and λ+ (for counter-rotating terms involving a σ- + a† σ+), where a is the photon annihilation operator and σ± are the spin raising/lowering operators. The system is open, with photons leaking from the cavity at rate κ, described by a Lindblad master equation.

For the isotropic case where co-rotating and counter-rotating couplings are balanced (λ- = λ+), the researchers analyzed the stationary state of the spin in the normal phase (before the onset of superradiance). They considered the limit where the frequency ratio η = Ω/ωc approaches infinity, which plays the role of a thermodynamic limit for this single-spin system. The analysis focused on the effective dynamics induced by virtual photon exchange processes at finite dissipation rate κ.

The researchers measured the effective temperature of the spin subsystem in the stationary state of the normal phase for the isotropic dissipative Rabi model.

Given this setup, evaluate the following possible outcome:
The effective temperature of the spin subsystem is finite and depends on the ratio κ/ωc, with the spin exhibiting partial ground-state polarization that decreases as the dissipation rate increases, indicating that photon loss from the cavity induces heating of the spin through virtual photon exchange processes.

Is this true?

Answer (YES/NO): NO